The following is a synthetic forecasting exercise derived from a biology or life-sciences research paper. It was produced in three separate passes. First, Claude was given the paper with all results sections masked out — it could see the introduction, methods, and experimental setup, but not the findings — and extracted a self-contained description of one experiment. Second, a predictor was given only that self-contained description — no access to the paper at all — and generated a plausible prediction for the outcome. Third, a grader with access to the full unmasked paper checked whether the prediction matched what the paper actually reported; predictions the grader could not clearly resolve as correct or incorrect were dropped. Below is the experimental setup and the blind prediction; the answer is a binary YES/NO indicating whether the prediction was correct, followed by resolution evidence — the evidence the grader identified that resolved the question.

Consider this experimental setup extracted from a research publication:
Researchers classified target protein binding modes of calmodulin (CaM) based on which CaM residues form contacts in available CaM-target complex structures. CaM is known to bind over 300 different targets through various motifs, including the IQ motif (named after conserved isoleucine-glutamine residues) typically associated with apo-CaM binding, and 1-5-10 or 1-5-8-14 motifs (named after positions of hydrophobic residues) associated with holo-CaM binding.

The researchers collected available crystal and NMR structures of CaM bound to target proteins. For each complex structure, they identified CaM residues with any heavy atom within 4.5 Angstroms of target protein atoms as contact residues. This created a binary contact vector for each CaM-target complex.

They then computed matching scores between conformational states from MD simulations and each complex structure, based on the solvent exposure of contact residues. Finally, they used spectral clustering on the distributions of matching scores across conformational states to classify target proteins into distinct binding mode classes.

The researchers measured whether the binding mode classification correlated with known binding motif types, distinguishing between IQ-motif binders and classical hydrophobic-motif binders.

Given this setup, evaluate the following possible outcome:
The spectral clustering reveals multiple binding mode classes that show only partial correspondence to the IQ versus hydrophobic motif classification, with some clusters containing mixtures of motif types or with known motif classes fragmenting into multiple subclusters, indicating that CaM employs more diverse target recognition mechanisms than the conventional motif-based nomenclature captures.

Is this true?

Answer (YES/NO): YES